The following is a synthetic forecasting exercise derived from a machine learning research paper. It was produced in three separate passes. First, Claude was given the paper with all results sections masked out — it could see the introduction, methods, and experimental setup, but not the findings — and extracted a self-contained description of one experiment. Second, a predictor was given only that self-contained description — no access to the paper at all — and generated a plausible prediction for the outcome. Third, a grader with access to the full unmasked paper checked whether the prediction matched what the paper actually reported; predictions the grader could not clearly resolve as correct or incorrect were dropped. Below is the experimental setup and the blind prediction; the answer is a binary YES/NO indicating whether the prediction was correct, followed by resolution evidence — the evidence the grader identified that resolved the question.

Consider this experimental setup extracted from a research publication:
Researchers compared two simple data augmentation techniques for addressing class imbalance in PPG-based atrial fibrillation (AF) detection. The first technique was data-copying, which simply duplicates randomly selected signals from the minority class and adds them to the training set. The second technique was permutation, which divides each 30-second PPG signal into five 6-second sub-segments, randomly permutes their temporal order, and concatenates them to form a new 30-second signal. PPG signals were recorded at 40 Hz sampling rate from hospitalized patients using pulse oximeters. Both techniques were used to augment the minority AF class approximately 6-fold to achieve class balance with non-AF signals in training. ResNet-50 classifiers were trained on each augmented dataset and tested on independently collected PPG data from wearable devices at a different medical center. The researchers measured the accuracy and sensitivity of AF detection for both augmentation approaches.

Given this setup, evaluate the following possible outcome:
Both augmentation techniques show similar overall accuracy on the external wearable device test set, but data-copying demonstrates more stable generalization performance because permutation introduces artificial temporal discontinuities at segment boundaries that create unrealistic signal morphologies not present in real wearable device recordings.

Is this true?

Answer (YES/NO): NO